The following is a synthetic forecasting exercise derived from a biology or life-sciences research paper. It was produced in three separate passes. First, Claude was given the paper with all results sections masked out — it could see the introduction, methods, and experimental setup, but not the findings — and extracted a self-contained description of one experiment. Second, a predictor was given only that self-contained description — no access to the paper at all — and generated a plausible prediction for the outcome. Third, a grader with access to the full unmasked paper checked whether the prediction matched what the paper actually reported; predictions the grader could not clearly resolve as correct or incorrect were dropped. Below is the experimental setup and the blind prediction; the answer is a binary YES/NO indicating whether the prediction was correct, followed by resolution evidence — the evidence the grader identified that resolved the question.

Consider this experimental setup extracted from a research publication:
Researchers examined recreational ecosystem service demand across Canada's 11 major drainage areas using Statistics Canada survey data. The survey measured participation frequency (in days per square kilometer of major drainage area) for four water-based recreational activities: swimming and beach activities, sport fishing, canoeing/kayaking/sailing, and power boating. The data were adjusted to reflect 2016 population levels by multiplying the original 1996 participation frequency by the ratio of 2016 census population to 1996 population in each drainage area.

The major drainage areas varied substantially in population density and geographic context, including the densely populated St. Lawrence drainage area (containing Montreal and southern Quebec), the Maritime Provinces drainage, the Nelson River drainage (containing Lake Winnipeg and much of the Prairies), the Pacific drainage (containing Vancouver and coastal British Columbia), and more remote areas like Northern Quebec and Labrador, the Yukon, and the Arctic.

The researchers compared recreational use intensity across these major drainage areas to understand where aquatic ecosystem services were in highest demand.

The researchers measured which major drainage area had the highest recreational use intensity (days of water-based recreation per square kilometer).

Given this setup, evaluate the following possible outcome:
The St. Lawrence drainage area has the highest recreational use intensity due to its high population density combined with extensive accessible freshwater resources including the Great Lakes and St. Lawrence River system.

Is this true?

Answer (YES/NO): YES